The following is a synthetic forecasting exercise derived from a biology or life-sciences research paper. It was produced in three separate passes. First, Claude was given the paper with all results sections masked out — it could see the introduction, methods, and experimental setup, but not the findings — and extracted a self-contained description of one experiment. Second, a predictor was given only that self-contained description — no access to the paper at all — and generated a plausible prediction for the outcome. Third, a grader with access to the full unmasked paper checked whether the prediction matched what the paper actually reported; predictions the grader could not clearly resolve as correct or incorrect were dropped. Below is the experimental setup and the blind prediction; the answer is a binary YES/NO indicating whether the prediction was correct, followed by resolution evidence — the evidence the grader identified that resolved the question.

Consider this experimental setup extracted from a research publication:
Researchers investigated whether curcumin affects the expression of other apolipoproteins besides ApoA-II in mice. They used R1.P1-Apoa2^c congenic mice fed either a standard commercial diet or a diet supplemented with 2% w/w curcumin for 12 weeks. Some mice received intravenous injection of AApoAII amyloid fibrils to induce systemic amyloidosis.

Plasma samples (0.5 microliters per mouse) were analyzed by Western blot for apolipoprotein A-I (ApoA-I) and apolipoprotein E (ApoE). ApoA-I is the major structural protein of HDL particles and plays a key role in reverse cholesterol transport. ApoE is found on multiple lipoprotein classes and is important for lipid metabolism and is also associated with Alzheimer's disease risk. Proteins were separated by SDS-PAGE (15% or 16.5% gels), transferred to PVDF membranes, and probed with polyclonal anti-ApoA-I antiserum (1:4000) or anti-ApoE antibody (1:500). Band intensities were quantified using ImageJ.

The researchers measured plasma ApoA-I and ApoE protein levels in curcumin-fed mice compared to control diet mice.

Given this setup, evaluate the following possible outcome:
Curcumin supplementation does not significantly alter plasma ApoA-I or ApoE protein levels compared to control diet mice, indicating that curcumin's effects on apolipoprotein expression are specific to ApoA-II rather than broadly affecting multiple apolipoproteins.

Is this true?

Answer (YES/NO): YES